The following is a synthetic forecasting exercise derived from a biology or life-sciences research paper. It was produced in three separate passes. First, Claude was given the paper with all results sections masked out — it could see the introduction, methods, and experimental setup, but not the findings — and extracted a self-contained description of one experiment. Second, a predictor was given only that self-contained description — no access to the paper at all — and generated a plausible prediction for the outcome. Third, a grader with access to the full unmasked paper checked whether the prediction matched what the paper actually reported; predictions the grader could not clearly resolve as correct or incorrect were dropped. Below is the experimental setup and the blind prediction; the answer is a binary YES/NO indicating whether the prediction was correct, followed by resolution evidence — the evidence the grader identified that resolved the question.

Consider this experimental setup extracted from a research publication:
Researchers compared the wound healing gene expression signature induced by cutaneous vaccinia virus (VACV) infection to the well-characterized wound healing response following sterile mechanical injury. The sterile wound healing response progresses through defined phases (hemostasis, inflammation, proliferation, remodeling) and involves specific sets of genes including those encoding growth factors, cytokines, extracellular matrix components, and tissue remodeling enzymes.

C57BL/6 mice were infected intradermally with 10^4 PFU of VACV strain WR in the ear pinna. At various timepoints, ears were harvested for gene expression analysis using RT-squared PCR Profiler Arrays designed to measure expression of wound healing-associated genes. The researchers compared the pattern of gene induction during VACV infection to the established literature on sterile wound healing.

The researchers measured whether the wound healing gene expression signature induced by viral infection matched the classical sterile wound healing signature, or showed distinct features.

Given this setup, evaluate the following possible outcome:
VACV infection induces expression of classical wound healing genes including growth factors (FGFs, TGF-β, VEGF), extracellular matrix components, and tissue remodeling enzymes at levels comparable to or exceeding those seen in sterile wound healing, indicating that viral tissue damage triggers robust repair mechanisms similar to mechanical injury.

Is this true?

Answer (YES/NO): NO